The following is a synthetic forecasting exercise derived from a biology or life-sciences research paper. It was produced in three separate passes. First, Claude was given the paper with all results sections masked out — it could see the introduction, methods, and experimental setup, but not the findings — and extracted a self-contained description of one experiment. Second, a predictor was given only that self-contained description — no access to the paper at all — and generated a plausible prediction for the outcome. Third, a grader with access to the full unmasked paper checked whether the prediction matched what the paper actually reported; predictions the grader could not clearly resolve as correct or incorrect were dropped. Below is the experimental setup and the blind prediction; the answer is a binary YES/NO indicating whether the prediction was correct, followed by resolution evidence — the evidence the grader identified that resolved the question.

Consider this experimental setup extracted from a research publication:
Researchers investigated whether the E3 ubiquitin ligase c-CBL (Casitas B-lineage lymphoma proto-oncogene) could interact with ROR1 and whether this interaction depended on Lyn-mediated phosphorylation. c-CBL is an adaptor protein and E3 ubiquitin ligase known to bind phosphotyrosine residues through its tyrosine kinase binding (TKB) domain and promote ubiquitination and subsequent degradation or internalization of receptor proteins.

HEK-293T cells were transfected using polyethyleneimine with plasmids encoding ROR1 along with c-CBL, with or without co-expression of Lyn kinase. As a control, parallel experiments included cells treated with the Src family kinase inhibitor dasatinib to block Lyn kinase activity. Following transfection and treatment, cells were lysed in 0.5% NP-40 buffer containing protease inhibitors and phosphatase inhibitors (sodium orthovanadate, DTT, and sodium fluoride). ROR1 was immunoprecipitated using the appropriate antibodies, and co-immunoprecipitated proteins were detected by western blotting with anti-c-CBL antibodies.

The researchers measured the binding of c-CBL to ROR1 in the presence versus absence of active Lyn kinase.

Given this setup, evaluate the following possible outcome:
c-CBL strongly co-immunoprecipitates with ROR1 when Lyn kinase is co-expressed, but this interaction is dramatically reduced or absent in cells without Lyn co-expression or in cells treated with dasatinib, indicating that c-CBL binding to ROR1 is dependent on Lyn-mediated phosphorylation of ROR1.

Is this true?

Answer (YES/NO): YES